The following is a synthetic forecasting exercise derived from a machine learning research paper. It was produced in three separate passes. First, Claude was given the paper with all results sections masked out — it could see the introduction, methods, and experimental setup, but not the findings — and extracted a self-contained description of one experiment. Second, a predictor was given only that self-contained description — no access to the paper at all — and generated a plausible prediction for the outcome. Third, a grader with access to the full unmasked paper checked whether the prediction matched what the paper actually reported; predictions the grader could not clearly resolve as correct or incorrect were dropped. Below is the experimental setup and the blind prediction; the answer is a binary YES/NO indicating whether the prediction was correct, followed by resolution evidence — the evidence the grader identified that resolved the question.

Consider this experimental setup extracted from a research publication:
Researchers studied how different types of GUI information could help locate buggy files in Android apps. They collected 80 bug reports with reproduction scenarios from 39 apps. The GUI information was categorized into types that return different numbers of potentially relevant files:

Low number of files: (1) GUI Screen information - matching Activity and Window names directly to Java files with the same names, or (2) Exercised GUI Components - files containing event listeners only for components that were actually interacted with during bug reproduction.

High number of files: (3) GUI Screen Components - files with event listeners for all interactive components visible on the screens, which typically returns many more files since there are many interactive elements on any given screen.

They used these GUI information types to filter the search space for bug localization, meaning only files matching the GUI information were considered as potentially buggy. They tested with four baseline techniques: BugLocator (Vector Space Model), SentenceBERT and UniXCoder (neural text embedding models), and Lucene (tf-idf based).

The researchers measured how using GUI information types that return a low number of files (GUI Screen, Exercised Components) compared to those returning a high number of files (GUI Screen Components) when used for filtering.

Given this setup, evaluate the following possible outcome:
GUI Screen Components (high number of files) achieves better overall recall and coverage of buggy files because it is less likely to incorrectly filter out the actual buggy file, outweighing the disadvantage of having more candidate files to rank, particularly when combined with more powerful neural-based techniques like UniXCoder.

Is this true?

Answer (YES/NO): NO